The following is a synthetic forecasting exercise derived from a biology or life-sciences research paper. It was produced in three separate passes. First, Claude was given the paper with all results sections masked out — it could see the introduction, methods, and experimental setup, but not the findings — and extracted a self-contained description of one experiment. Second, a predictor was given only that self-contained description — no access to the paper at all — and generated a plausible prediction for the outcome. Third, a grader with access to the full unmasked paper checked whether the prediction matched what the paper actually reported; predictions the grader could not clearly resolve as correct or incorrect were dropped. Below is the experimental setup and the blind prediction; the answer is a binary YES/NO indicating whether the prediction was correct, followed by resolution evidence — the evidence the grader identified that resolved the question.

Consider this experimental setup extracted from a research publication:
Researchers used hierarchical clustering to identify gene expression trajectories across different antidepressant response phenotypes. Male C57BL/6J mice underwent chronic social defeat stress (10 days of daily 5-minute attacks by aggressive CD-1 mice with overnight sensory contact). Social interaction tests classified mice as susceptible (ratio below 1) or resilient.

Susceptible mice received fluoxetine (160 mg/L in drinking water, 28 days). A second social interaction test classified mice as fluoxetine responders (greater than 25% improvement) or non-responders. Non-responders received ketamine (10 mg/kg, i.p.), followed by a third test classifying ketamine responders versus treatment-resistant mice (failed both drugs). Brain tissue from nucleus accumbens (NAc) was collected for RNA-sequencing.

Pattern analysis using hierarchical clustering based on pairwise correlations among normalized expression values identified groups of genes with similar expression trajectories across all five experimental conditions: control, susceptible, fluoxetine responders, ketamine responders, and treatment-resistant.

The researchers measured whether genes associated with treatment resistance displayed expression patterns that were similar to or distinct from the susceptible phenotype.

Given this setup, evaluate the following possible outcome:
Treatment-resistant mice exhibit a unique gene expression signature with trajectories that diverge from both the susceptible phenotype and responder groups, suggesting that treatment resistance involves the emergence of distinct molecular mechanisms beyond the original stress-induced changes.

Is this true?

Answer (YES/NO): NO